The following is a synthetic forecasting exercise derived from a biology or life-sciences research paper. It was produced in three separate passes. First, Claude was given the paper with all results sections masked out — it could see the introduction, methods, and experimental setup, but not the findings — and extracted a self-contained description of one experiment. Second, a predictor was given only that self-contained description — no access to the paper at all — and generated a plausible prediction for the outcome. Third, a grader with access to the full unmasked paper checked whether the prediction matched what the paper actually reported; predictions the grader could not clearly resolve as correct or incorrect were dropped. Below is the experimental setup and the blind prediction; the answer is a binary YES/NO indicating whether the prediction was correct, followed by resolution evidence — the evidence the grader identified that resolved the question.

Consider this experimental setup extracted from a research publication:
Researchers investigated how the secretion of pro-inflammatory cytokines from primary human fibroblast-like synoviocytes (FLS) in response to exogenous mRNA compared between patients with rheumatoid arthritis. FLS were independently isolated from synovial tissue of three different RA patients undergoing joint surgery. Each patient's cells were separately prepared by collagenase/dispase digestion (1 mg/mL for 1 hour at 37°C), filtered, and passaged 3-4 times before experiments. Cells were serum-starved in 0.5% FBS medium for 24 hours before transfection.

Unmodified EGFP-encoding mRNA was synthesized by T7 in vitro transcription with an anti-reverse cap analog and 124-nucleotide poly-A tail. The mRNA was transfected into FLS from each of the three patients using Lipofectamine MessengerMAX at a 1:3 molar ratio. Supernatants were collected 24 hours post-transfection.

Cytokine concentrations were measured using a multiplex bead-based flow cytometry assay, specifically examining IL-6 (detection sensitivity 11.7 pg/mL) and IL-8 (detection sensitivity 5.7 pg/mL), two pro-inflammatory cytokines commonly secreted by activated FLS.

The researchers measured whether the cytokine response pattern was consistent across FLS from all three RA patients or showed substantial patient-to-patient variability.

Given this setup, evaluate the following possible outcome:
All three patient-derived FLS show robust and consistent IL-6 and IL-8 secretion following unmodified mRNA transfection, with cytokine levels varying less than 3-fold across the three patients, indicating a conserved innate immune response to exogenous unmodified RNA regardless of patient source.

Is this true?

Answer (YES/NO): NO